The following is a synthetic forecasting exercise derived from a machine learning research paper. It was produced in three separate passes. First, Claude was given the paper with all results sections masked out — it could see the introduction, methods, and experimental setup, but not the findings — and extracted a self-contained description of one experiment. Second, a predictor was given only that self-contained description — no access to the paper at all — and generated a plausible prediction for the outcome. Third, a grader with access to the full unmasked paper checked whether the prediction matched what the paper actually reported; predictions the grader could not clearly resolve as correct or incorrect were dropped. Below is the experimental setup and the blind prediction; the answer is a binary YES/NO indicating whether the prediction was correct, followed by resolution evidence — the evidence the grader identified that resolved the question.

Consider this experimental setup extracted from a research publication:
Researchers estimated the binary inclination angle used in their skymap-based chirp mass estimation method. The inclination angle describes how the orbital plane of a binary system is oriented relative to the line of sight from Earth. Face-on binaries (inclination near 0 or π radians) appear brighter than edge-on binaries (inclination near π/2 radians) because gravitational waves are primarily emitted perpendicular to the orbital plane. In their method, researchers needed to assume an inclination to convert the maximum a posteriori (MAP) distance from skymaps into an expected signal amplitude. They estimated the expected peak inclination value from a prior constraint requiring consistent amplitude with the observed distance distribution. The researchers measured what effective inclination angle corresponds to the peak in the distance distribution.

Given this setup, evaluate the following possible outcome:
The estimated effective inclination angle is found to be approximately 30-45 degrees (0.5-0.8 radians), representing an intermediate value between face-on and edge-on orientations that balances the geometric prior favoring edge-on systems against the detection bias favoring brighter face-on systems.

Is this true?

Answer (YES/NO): YES